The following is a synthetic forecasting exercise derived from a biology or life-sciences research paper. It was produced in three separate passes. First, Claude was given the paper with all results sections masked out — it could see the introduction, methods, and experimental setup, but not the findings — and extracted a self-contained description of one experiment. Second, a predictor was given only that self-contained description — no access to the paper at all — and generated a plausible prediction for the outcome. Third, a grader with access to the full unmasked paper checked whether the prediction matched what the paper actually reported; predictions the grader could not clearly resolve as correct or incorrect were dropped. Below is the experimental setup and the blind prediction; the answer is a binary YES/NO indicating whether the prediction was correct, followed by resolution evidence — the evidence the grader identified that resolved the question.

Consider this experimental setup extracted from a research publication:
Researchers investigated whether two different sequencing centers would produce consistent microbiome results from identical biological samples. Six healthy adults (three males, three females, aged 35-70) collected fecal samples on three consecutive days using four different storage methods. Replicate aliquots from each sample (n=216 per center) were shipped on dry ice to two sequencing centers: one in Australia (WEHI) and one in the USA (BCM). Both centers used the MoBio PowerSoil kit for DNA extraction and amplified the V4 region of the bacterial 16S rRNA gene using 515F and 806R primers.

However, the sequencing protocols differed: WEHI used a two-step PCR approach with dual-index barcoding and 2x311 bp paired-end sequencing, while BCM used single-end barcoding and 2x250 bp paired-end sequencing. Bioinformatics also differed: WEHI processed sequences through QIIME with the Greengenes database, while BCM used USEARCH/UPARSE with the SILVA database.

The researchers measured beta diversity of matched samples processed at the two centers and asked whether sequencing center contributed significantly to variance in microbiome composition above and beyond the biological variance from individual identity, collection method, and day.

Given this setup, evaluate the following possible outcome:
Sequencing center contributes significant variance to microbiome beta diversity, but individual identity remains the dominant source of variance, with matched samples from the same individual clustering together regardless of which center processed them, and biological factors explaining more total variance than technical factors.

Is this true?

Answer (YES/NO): YES